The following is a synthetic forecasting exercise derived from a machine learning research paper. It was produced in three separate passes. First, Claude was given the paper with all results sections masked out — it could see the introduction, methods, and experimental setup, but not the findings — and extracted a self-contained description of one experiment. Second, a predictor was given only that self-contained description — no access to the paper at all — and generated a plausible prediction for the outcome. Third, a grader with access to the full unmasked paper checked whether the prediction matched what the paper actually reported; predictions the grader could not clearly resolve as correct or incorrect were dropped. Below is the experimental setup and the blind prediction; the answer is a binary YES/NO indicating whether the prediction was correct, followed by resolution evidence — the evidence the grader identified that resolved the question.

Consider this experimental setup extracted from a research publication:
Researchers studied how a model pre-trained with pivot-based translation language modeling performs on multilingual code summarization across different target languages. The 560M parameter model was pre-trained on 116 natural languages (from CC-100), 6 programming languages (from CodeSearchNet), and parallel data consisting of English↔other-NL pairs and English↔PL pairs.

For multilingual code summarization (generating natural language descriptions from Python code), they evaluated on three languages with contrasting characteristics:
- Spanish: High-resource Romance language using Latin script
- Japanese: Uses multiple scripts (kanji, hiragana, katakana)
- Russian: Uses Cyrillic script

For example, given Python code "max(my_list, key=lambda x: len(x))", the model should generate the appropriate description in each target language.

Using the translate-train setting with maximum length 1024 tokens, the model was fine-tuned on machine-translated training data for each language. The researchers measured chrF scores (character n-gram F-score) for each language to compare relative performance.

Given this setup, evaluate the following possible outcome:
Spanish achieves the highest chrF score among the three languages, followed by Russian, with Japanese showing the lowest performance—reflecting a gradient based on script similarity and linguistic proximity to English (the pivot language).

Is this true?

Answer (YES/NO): YES